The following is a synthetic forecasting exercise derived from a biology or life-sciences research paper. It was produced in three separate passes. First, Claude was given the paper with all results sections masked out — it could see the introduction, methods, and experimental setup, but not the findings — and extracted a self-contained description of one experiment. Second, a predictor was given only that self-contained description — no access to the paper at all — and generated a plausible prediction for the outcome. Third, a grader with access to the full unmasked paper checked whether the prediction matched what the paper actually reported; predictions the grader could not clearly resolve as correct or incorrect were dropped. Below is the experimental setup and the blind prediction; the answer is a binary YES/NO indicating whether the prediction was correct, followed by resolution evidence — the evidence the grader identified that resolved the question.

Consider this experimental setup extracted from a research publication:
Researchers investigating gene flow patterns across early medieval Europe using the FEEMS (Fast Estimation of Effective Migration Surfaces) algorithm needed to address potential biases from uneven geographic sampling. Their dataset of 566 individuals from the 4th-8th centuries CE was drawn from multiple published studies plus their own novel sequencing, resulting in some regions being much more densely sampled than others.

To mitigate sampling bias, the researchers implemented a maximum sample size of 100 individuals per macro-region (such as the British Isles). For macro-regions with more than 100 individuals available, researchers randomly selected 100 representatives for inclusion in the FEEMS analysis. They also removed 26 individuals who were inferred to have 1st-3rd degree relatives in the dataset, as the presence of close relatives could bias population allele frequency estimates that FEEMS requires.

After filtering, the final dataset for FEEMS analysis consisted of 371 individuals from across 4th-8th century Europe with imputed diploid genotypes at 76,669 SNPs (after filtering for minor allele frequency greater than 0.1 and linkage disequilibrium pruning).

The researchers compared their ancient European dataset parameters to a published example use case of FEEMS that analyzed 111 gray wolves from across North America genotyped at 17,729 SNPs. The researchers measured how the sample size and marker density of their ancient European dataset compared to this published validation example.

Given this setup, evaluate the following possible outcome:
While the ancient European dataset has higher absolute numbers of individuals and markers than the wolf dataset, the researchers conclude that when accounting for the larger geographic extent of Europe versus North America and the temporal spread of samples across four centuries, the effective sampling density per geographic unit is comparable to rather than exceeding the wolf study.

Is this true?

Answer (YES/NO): NO